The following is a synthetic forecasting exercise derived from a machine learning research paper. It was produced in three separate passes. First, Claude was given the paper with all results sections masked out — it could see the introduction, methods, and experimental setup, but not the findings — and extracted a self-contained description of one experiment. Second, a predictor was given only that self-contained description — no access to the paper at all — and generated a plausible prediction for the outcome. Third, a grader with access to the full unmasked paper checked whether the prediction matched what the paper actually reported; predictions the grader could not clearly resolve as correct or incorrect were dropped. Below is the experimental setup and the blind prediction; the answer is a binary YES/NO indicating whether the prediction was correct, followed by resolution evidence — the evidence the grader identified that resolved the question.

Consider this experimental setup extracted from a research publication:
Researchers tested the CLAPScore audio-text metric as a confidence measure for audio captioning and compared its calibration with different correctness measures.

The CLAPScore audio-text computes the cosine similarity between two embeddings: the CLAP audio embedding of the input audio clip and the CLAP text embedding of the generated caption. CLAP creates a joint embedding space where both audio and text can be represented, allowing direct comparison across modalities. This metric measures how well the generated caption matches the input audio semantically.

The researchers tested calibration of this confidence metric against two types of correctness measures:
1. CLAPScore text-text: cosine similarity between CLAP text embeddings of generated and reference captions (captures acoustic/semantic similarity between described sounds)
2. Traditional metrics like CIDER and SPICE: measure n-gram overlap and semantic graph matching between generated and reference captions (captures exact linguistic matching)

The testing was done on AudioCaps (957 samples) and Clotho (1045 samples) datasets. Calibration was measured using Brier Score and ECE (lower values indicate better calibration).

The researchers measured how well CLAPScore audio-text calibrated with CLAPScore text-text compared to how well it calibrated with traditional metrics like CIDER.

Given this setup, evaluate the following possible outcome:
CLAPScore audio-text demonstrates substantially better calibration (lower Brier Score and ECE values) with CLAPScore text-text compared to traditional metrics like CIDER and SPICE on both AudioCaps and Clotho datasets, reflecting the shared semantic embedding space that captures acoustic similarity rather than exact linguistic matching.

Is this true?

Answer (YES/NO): YES